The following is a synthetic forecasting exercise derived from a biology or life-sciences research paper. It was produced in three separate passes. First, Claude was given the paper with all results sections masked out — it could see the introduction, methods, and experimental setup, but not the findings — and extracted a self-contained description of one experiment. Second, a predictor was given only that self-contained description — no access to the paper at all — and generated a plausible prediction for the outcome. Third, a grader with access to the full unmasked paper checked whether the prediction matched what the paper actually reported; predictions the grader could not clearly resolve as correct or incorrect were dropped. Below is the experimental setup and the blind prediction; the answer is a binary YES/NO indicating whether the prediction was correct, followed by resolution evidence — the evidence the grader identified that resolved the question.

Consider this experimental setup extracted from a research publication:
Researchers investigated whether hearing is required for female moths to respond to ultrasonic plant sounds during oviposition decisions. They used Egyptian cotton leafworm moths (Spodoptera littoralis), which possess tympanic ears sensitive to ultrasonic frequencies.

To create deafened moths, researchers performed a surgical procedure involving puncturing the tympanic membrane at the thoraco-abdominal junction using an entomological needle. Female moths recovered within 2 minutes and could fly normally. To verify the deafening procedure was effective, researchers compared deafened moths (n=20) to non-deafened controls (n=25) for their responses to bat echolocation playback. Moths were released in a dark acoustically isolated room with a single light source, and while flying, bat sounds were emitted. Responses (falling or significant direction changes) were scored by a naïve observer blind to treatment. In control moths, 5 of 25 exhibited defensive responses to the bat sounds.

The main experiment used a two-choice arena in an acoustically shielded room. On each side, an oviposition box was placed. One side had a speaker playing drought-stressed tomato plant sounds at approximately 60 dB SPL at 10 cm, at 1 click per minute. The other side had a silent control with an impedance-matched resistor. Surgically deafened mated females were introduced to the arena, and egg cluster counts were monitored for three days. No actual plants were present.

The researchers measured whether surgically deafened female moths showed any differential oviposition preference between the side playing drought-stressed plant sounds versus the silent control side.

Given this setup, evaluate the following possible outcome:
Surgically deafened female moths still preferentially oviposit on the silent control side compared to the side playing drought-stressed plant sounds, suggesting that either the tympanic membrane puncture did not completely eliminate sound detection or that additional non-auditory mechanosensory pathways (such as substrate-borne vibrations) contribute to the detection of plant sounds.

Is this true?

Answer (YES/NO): NO